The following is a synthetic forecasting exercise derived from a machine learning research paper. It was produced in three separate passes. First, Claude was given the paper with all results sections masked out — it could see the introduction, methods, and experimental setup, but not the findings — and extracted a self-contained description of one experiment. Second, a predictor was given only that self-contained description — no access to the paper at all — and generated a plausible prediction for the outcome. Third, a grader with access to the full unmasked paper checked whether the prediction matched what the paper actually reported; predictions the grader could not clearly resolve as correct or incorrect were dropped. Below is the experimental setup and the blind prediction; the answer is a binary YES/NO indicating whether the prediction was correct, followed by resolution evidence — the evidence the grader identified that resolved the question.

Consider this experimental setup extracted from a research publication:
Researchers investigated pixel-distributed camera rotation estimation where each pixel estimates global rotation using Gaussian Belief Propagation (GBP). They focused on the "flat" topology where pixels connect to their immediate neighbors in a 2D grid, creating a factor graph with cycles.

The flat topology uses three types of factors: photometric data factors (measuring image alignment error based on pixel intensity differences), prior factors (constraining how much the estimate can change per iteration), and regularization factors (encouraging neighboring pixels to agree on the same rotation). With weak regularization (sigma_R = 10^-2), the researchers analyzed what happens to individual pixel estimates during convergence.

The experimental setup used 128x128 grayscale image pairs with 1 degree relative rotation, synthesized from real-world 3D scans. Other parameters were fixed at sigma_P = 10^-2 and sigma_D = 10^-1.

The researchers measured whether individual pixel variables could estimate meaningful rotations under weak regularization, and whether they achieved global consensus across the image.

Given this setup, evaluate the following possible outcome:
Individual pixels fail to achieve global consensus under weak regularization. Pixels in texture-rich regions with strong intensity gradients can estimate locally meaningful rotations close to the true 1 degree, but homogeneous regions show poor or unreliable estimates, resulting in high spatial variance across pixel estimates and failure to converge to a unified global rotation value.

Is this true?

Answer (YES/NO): NO